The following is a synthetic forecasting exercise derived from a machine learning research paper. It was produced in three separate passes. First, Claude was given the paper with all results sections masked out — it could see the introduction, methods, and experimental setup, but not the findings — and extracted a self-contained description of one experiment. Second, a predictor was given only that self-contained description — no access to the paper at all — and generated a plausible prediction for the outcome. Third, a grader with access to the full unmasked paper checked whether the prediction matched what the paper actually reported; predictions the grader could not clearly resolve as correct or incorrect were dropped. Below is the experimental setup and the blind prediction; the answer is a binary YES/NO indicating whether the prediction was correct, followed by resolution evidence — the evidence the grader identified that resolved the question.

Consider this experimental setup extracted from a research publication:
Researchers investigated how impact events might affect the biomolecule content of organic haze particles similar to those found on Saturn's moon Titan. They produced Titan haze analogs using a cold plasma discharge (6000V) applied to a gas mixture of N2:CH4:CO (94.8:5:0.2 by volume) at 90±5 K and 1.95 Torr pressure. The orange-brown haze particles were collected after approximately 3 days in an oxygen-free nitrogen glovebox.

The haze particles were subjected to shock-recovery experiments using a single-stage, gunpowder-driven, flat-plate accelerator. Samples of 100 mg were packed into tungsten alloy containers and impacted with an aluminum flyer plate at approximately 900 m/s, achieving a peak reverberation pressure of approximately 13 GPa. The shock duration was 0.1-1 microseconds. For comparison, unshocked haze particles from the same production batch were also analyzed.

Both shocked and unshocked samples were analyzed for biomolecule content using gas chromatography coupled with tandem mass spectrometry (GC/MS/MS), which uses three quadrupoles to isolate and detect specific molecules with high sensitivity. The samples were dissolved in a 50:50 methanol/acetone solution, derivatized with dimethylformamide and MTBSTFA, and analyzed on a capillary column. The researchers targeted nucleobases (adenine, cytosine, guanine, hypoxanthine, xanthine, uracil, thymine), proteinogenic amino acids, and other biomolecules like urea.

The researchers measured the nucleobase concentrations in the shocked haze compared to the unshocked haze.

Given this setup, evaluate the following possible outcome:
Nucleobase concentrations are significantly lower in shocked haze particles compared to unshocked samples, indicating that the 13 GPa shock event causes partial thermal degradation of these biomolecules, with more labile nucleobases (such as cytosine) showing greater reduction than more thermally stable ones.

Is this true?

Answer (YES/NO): NO